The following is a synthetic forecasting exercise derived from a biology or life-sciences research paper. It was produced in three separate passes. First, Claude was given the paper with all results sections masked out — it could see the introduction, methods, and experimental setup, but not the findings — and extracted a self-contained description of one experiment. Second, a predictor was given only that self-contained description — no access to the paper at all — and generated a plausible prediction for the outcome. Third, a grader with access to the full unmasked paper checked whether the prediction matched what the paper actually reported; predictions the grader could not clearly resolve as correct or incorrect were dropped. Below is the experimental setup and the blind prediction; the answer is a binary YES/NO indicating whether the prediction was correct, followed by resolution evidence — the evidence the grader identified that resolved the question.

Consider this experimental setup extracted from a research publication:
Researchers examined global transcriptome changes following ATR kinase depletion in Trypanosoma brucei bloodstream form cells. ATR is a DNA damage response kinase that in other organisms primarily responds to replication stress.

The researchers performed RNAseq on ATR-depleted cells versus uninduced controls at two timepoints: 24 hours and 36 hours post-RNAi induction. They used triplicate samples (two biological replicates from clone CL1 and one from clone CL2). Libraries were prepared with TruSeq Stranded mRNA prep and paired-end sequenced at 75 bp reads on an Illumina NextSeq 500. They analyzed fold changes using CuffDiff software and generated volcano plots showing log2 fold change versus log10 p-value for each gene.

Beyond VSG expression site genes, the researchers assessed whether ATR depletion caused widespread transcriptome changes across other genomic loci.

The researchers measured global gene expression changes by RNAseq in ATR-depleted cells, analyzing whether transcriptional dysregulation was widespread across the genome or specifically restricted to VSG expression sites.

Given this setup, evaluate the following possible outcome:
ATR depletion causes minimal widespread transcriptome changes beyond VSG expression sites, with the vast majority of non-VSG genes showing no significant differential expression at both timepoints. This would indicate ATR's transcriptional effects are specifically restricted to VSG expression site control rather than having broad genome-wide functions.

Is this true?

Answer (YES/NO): YES